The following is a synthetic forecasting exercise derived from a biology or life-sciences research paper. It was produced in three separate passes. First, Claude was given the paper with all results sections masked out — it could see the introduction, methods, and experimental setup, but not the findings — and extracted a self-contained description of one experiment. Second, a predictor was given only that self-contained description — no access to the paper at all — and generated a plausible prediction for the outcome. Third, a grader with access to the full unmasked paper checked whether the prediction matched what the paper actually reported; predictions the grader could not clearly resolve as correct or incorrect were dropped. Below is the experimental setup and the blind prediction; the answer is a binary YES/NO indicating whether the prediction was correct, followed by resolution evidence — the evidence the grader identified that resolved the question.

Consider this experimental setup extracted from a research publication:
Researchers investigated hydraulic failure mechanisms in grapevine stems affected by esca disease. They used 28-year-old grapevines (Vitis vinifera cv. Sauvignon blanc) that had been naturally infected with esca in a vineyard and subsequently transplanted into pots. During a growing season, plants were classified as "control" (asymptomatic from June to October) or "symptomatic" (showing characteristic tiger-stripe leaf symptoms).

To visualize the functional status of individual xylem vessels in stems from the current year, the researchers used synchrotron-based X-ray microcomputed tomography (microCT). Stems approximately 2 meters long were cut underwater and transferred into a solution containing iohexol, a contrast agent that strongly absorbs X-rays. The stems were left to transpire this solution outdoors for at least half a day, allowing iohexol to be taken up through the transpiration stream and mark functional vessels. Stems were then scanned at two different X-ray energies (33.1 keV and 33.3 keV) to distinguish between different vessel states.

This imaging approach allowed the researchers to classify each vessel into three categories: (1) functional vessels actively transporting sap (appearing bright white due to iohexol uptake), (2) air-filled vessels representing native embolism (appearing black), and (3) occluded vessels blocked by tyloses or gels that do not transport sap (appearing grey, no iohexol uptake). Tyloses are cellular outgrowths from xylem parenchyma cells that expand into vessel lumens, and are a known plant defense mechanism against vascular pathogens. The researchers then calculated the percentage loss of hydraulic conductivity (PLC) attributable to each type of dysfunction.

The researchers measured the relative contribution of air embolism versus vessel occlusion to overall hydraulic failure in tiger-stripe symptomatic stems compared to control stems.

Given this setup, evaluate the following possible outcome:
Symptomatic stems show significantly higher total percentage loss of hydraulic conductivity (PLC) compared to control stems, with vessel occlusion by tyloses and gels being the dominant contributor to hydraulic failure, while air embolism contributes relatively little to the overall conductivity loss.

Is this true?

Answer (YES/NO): NO